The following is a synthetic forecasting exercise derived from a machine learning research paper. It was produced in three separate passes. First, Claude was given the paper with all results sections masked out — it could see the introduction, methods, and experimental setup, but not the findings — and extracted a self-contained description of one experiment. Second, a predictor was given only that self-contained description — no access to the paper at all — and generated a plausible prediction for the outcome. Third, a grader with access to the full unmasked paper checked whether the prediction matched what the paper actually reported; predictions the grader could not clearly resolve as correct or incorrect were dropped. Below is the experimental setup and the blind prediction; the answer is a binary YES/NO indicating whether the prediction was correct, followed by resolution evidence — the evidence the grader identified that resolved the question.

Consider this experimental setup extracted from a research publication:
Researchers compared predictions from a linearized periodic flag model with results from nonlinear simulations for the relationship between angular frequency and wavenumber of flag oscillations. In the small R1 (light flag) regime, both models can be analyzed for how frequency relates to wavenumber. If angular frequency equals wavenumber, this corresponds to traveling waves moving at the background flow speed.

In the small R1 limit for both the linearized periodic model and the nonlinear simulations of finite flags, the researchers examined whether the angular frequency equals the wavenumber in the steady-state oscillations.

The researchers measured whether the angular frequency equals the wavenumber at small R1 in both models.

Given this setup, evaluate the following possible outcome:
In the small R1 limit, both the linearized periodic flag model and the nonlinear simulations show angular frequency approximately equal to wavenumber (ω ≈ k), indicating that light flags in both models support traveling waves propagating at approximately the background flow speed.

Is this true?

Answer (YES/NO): YES